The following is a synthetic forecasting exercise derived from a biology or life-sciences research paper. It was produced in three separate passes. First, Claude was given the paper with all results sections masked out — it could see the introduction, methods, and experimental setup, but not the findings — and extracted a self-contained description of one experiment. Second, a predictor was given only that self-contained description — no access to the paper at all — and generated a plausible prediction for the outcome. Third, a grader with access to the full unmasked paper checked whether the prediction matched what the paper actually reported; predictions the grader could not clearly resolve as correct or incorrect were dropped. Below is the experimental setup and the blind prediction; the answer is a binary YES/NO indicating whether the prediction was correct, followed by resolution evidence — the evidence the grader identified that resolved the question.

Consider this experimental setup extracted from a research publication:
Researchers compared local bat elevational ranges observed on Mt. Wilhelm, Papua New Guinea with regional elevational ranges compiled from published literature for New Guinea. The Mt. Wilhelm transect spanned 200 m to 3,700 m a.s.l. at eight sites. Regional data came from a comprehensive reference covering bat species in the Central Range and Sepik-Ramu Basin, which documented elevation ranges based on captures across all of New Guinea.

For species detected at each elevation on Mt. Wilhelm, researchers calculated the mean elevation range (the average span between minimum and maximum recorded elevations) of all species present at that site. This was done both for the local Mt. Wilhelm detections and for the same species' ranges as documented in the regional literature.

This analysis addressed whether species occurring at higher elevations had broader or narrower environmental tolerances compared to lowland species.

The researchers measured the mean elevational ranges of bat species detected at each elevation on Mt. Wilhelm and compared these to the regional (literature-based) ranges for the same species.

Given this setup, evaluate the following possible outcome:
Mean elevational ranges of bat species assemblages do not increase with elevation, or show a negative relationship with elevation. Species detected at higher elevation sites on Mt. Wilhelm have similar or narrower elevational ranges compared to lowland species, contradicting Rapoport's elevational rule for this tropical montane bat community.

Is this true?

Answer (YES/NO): NO